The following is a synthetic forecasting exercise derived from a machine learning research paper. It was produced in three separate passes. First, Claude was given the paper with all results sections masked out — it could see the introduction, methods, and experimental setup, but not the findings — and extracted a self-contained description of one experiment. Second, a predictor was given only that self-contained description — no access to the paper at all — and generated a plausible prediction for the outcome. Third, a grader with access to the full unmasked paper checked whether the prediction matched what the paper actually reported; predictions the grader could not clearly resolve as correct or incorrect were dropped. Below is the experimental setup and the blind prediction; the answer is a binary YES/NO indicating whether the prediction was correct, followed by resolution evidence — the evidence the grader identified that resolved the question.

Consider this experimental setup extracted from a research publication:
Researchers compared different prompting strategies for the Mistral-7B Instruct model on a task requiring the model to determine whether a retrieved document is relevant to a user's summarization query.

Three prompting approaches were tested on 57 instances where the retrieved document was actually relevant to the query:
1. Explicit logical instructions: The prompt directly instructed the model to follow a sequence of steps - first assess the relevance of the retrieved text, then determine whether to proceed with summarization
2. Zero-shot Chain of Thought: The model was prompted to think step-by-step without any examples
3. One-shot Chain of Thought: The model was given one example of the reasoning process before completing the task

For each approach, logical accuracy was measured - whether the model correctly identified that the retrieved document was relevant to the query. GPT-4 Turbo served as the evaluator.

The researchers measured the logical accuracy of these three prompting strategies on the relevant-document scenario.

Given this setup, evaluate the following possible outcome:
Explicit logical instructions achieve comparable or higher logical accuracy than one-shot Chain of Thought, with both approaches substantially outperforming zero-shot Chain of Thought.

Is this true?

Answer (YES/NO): NO